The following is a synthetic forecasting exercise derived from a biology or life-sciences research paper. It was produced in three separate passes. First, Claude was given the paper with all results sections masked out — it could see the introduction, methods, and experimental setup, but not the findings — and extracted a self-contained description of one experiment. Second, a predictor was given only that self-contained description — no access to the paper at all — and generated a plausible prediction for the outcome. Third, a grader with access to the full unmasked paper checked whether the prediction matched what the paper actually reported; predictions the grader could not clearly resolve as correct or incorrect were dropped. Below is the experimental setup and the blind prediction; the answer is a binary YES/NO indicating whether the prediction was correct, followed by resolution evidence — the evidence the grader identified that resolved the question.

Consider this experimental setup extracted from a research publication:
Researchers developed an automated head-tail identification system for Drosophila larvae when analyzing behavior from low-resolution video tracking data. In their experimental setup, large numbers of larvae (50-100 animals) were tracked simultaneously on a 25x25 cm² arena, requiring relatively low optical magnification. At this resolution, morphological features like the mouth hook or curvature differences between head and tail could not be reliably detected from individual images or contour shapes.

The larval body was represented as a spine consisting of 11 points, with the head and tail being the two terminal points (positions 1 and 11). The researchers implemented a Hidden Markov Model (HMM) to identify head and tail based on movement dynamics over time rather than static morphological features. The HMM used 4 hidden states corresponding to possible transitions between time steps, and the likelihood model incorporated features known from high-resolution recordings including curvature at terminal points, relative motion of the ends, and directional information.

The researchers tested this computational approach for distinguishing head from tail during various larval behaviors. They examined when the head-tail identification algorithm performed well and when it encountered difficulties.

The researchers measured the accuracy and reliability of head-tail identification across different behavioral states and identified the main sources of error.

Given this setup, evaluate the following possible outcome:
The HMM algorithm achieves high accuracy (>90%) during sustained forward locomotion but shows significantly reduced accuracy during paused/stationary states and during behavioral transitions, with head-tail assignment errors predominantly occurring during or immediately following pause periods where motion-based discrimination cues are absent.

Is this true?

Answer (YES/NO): NO